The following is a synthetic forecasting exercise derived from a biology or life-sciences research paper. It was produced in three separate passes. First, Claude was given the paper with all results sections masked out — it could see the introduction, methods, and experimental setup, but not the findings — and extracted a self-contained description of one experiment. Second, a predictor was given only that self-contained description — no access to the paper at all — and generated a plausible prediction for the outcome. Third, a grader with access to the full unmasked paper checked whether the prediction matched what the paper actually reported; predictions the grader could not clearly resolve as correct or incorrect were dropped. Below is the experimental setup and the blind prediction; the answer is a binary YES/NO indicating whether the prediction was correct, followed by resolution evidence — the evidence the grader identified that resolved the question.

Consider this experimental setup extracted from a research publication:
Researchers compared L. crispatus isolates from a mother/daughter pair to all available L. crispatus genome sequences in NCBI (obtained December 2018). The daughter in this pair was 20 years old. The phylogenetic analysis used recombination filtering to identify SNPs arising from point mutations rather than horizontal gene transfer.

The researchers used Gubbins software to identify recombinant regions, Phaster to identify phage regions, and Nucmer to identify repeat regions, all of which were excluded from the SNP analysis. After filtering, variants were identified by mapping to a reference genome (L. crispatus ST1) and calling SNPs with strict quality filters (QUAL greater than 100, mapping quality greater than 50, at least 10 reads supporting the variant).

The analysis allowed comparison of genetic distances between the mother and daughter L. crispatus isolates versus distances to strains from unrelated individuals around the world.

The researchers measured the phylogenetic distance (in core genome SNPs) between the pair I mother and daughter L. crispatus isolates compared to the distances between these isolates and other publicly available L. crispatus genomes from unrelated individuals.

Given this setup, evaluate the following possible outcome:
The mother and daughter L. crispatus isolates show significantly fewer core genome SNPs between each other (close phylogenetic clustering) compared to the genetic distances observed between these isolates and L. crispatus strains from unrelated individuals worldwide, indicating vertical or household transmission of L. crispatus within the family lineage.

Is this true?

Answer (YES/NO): YES